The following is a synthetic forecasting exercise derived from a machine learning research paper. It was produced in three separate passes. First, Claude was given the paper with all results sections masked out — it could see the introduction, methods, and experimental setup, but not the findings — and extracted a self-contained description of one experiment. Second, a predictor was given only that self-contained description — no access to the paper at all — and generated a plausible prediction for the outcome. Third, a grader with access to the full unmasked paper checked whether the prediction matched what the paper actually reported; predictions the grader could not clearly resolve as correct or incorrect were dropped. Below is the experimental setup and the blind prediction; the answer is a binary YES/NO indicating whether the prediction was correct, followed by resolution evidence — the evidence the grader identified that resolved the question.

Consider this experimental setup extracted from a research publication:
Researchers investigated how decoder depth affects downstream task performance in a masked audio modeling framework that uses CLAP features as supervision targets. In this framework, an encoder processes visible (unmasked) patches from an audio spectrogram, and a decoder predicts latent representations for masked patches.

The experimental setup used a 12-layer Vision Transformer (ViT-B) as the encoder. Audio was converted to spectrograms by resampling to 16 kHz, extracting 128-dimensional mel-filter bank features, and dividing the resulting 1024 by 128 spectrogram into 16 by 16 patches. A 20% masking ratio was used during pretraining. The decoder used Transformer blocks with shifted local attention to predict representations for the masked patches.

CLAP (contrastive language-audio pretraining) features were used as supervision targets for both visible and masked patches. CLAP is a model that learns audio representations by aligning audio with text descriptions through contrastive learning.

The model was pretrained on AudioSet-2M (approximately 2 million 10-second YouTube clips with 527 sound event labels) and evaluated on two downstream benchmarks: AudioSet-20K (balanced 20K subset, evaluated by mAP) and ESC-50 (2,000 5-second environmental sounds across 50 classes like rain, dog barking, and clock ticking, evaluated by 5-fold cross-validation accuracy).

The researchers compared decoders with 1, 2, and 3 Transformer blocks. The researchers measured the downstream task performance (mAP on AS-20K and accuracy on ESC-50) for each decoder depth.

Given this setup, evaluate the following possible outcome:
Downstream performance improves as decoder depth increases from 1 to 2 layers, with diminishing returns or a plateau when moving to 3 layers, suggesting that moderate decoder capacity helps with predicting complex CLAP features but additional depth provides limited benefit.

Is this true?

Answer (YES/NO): NO